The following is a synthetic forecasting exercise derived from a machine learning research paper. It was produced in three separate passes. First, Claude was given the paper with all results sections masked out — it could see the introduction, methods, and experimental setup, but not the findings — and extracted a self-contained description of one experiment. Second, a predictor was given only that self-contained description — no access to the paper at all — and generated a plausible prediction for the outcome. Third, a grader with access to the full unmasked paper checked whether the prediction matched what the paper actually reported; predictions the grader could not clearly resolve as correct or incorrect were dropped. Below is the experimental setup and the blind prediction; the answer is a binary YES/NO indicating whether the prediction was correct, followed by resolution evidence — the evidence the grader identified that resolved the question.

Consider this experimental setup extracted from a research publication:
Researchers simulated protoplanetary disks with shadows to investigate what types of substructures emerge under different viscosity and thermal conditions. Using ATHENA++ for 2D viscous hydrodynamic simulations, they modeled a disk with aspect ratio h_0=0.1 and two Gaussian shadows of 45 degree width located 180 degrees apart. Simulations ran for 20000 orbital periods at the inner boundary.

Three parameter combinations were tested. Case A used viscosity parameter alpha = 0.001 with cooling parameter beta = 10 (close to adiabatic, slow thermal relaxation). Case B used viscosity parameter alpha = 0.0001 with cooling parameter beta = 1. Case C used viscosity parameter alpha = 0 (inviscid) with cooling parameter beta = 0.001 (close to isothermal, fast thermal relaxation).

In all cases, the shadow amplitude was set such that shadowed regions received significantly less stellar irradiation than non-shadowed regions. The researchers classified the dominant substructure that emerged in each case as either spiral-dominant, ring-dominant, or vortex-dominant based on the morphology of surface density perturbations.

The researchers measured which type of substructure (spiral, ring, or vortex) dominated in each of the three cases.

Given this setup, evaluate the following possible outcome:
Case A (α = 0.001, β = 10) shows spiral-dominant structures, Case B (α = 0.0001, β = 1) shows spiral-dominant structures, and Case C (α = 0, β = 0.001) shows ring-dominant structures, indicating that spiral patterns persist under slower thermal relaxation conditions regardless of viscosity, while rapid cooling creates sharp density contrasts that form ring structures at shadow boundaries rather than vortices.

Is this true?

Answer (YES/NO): NO